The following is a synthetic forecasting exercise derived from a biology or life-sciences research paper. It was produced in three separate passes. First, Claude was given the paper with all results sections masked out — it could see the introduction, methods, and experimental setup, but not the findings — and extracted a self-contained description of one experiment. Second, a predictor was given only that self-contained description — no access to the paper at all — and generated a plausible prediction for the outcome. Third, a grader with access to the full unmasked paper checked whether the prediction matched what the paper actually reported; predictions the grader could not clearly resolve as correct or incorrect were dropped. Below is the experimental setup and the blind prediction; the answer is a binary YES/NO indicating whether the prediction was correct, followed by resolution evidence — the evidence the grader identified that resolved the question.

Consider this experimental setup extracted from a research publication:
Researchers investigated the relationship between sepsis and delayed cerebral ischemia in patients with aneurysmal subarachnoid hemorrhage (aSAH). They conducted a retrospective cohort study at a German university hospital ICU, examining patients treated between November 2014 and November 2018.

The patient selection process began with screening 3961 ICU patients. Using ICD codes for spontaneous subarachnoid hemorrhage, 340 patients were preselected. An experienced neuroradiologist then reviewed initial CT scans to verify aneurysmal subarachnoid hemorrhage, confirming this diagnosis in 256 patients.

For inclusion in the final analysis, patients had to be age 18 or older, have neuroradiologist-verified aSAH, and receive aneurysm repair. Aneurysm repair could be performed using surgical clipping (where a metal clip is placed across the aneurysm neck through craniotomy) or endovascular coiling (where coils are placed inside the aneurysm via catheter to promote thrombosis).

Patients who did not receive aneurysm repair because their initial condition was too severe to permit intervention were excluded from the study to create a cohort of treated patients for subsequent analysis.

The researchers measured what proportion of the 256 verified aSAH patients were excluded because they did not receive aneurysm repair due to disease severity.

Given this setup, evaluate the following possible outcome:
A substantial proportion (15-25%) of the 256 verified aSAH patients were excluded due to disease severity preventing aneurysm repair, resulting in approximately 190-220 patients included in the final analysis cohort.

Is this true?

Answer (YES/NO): NO